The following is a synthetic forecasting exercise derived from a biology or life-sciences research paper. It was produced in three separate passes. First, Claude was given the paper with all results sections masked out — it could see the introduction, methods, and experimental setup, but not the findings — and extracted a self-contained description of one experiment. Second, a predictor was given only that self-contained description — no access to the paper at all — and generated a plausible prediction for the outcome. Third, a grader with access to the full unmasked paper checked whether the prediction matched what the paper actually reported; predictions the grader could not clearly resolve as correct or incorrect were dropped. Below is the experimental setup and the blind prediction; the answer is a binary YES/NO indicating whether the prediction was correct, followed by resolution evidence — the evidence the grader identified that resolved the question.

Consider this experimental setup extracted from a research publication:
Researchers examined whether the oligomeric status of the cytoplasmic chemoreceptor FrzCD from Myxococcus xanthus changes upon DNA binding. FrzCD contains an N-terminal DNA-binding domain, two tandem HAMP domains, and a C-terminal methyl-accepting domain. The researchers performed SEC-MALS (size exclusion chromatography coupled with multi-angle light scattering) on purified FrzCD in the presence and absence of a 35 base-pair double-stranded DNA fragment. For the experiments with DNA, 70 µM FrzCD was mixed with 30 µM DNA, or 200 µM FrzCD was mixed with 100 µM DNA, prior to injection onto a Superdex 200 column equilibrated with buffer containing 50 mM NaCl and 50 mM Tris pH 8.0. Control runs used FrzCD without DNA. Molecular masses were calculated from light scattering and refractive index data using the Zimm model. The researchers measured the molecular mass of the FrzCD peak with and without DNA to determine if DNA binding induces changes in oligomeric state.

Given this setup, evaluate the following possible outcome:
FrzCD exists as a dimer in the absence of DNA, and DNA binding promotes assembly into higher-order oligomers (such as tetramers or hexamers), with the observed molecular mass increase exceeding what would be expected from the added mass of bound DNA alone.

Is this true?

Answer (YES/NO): YES